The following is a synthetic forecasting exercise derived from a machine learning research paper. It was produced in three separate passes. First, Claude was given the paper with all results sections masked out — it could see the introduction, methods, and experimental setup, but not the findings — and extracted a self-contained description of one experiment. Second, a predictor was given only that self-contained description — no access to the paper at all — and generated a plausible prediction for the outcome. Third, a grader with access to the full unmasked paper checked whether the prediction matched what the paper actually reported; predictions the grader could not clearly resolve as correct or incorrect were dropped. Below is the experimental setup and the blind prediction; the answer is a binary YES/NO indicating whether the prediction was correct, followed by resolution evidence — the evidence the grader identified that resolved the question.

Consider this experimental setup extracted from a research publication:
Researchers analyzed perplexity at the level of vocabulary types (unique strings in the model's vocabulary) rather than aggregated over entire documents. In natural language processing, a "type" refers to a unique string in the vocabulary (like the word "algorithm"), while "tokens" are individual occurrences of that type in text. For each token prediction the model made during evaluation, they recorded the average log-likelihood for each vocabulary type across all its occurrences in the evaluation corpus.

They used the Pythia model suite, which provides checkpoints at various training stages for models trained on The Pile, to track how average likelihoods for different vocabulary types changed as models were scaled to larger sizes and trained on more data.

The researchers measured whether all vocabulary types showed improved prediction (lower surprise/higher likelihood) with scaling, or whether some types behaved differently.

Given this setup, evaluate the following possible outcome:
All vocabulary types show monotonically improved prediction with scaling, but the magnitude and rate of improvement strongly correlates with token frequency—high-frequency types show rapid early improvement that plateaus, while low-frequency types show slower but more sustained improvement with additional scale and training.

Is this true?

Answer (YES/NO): NO